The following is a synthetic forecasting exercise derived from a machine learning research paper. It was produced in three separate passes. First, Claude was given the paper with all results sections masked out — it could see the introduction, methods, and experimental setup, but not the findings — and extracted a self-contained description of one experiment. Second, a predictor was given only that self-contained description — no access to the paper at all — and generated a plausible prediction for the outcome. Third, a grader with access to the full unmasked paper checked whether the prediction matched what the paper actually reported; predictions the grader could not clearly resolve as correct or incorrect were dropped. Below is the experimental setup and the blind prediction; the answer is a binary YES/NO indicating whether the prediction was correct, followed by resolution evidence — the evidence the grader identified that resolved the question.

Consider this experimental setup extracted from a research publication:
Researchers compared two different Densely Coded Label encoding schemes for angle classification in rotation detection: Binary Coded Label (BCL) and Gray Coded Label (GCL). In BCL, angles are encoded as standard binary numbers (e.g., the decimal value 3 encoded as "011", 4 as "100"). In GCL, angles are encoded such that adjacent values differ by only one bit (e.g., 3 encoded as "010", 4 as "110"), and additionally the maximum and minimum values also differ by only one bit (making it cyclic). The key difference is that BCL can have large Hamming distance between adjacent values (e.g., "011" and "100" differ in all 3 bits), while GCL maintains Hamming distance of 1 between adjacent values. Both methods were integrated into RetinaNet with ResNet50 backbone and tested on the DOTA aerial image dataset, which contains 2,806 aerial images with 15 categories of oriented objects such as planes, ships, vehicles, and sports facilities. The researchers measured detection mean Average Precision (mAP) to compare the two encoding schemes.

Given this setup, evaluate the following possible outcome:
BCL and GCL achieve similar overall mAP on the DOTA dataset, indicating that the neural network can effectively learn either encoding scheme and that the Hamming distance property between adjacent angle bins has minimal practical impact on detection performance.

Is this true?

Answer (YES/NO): YES